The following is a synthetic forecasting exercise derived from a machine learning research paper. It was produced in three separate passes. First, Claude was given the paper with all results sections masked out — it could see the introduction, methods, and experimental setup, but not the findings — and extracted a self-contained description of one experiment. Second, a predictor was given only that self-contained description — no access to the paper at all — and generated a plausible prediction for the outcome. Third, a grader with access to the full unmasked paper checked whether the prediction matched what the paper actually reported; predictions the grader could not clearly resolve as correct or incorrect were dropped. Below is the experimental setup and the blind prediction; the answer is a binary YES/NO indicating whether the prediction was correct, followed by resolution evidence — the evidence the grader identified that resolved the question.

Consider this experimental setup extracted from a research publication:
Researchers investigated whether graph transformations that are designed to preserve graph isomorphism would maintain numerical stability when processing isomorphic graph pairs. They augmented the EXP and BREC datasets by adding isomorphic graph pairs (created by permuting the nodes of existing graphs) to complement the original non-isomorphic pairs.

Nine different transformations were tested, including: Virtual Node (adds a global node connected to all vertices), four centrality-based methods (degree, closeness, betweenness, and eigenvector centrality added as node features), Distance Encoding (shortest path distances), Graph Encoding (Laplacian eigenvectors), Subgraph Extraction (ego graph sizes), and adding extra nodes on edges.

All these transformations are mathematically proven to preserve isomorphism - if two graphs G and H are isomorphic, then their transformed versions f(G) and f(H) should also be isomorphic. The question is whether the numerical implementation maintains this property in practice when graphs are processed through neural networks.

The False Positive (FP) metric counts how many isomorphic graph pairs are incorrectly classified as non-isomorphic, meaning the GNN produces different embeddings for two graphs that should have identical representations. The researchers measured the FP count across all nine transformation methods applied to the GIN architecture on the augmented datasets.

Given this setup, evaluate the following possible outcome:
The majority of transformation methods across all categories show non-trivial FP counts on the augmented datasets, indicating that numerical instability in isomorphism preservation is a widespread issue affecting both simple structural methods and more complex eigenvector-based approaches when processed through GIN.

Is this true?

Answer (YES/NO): NO